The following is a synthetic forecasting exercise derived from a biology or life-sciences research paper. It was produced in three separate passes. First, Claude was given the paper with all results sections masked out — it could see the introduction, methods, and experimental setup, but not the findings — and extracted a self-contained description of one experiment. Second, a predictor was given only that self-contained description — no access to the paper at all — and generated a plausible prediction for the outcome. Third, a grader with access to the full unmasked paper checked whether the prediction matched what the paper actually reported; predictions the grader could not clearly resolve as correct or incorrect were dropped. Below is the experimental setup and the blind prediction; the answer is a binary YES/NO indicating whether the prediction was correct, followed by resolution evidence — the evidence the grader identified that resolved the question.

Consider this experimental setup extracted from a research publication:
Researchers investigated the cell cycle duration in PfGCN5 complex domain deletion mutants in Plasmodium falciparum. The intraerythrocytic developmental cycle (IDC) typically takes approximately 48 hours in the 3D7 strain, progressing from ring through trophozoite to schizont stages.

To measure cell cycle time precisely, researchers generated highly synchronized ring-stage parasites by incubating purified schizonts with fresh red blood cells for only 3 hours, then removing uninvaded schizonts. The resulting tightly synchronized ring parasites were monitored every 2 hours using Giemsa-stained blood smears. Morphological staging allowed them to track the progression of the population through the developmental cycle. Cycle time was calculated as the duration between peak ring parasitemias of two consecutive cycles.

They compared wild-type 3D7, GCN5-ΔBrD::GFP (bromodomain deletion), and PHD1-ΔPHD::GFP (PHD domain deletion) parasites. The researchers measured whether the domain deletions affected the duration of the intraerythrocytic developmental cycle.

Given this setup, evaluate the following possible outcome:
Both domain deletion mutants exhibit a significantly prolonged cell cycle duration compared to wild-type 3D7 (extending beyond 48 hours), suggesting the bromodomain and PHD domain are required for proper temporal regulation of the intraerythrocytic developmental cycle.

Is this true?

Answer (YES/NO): YES